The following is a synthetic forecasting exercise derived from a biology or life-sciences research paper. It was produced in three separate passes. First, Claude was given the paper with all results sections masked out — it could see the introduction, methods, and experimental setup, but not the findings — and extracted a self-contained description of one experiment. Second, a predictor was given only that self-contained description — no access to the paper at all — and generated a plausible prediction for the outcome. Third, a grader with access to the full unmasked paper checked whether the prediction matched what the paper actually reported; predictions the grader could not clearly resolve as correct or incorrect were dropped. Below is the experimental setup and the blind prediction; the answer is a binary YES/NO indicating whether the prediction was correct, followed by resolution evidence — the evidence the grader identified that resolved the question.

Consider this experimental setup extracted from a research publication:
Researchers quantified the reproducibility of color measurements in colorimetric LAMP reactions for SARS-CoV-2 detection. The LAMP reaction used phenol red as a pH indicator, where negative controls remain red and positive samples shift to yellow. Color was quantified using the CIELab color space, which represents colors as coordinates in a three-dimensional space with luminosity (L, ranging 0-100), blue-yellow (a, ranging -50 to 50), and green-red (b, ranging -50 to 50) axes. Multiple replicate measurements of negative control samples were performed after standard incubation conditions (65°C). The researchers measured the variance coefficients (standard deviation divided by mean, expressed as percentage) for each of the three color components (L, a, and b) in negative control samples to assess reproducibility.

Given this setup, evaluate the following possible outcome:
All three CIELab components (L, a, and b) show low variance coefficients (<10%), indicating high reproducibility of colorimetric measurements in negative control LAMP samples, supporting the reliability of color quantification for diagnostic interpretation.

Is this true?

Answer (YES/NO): YES